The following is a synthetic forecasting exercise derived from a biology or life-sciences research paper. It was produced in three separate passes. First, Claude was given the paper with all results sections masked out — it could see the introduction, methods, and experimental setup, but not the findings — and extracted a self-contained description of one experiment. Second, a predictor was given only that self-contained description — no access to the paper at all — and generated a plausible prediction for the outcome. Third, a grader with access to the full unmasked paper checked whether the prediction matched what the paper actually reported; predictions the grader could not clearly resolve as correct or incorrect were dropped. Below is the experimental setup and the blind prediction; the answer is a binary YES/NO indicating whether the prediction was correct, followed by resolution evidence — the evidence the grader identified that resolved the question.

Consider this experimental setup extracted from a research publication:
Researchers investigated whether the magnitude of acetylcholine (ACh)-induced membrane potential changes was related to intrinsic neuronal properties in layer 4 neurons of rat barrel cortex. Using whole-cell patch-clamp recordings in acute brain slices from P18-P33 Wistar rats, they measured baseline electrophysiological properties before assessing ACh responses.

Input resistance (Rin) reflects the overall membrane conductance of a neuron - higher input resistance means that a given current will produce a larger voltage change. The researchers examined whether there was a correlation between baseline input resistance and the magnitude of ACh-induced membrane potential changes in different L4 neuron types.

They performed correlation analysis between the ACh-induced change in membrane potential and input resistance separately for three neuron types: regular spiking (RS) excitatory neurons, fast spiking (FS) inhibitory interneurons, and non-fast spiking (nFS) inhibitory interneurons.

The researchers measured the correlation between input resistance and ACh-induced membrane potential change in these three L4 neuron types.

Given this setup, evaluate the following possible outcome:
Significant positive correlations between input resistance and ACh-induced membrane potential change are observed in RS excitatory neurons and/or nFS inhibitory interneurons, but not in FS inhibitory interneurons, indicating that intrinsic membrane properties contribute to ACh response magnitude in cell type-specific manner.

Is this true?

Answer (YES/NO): YES